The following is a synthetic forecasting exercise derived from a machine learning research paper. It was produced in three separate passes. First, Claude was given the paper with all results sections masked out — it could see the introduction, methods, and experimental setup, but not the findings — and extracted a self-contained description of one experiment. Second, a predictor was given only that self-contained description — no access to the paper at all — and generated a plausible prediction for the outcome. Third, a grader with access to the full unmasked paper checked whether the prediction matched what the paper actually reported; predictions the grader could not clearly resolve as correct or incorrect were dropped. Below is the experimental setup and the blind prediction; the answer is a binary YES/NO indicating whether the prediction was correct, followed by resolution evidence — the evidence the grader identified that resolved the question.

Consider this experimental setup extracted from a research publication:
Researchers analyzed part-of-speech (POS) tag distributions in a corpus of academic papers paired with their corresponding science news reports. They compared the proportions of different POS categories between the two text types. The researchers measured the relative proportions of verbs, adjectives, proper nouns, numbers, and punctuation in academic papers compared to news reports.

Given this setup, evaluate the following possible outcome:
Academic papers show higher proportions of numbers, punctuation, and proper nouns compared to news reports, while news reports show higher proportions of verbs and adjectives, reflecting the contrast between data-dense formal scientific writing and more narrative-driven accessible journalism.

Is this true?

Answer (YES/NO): YES